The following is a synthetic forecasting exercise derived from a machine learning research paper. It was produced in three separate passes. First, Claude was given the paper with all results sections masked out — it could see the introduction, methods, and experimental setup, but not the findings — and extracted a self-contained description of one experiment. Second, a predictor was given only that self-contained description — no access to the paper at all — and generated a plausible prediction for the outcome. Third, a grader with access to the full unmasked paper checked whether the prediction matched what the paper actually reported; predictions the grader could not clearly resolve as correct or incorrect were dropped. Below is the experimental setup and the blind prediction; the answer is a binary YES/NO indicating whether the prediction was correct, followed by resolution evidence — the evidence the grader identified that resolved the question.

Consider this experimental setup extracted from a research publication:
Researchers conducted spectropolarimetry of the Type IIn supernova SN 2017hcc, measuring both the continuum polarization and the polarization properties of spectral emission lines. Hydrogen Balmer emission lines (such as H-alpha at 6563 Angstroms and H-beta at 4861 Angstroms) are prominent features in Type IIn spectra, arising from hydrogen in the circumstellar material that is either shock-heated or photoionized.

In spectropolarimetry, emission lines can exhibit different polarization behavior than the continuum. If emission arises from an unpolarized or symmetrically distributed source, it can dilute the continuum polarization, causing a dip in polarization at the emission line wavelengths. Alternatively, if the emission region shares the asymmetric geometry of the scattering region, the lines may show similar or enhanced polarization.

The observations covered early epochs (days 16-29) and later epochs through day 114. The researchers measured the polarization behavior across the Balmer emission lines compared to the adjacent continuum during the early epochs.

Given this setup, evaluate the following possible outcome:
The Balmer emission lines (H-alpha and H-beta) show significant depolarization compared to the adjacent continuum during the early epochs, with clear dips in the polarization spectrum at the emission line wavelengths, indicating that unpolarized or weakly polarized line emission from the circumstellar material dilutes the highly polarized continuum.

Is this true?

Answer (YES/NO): YES